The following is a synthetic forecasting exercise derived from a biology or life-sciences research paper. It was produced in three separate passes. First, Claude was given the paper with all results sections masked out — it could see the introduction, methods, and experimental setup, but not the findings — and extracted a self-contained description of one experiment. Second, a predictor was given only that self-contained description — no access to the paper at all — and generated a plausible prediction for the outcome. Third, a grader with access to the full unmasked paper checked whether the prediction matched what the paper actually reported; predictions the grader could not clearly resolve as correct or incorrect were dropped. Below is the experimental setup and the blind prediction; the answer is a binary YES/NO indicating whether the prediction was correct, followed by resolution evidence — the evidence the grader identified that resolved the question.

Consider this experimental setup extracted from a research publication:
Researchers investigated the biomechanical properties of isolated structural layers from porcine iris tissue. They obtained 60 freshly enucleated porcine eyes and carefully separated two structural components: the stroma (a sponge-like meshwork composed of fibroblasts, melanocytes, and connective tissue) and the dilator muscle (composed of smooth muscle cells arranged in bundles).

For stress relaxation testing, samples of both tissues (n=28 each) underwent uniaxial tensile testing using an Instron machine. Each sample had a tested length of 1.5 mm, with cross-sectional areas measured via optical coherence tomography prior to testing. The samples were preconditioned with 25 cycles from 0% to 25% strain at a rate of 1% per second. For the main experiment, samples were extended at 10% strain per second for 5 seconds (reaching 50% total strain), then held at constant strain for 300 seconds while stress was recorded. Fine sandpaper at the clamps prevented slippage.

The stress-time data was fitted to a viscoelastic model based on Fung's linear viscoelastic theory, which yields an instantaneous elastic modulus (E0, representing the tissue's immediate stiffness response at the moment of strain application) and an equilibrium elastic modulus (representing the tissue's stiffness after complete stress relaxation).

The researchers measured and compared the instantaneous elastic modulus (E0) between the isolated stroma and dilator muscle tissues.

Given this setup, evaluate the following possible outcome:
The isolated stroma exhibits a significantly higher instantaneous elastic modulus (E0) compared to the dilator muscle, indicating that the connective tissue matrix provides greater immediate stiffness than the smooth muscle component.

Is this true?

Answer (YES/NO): NO